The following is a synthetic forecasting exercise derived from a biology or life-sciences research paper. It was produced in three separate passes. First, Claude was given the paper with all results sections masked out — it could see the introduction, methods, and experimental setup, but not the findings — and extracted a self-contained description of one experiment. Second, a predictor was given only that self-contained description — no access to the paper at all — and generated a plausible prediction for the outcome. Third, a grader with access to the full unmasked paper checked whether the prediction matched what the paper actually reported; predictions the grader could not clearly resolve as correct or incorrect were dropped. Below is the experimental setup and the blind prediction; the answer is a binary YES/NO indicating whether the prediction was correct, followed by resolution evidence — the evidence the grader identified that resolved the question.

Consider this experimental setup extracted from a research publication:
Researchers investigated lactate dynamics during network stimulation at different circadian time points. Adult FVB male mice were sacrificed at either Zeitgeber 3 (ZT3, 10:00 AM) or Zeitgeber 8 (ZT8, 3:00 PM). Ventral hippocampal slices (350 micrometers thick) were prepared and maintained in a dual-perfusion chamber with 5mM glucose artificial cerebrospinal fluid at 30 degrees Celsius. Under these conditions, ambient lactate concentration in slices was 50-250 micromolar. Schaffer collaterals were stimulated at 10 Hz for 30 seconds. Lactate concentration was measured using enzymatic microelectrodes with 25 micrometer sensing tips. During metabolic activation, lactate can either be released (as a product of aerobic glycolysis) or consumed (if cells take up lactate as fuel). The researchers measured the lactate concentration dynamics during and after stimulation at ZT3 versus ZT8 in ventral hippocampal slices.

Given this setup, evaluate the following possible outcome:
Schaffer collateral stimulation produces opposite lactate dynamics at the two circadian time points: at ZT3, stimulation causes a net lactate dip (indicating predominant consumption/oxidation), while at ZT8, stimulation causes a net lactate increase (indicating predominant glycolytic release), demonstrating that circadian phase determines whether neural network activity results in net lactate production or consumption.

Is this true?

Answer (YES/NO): NO